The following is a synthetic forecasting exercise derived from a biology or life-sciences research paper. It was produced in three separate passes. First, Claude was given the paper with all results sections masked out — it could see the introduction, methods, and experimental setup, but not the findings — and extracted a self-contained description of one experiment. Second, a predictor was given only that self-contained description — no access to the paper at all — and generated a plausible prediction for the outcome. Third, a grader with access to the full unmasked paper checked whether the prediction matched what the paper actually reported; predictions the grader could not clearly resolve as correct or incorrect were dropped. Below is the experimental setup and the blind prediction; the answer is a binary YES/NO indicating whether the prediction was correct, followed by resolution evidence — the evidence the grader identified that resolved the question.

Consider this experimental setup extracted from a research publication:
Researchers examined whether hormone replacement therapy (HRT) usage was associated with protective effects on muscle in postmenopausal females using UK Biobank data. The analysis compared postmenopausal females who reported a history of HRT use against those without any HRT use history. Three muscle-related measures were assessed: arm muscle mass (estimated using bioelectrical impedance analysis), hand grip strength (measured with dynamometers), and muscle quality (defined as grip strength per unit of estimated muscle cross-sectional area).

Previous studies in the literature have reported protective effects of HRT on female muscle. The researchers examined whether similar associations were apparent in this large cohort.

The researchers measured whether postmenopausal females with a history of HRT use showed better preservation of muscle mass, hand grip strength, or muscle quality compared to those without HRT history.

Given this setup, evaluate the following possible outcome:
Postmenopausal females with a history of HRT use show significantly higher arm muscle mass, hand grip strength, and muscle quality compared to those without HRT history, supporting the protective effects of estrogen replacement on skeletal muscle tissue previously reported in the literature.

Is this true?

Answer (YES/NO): NO